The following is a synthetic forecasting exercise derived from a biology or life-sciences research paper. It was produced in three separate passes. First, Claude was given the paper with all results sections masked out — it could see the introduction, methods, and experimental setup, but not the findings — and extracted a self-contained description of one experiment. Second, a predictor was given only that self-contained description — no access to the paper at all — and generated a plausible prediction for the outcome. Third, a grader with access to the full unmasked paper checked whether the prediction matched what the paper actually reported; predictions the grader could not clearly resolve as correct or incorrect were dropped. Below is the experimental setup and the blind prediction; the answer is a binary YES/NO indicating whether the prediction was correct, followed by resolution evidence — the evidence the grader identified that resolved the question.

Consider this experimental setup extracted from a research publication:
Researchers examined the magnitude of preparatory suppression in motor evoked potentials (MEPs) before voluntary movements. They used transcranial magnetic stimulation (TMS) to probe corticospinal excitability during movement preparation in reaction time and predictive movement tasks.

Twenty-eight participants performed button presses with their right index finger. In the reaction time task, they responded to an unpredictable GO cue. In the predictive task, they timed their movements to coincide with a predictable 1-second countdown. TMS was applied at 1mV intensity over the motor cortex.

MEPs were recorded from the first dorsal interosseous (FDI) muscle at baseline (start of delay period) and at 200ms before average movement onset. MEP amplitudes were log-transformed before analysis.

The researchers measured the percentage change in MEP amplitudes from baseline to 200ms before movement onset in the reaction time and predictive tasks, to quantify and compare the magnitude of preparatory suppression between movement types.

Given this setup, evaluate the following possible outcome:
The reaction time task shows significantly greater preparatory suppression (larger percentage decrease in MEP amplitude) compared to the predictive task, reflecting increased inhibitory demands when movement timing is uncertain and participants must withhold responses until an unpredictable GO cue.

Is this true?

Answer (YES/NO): NO